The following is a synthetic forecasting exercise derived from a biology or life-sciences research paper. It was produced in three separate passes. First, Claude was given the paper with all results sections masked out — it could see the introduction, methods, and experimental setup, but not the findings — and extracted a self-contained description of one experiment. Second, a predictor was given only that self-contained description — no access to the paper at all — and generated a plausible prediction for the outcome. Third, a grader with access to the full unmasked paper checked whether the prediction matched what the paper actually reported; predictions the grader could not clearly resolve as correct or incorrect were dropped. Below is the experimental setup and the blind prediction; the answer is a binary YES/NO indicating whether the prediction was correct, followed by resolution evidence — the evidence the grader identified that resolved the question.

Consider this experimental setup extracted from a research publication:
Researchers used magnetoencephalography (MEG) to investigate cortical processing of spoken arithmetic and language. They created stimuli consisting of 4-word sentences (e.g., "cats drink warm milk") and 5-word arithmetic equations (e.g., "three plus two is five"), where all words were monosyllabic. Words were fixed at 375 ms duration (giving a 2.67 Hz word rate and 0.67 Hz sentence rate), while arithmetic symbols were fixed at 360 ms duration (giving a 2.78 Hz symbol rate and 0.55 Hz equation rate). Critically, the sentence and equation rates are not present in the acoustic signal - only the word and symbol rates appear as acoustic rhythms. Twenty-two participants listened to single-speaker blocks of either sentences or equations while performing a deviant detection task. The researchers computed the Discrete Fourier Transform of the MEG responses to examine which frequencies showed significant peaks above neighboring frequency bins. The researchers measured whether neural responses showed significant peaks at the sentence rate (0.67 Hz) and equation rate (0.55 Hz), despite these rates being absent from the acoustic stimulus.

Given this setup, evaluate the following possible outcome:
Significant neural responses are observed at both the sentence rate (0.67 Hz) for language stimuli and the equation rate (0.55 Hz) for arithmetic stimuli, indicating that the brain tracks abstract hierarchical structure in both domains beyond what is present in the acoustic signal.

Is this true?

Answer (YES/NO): YES